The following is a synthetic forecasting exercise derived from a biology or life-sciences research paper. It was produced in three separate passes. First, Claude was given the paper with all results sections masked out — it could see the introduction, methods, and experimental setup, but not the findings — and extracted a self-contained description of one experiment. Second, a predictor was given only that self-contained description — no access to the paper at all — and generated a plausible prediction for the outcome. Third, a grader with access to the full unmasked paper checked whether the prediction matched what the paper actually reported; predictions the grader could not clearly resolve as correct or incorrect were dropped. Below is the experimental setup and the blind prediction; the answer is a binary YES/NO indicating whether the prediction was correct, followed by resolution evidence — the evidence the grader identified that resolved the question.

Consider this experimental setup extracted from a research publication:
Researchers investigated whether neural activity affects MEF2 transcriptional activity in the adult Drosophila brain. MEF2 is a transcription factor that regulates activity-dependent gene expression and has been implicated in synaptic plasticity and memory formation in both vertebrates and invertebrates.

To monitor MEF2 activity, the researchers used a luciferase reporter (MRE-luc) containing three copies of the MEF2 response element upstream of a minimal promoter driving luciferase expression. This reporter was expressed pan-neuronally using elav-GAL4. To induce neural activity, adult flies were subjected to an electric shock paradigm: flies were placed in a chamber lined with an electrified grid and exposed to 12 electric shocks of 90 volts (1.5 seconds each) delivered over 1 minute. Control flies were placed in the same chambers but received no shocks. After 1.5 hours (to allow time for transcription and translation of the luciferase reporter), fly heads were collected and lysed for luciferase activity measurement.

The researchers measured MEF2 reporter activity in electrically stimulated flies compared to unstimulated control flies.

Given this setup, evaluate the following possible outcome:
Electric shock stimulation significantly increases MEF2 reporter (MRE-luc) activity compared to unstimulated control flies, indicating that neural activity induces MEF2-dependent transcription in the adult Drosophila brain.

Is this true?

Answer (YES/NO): NO